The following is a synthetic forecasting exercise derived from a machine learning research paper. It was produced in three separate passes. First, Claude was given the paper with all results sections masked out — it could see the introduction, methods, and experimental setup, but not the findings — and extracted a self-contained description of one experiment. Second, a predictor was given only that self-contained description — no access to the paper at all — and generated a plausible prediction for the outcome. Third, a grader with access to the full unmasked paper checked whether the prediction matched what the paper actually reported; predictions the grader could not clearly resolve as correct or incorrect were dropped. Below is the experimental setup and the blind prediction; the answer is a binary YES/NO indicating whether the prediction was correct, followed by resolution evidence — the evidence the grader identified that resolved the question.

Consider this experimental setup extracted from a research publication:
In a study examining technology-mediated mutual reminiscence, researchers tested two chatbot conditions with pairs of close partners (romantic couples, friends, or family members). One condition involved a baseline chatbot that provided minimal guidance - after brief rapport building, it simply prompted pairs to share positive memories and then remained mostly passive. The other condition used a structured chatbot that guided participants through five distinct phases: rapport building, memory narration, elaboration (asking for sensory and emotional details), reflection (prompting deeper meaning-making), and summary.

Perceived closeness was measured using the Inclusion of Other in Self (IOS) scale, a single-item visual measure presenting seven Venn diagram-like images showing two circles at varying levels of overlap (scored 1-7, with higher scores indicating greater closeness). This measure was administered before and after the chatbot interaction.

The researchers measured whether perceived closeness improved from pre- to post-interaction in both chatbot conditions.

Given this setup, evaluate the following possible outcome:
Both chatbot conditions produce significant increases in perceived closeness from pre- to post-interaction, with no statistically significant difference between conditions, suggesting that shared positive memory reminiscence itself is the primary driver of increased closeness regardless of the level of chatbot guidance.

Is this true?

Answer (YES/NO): YES